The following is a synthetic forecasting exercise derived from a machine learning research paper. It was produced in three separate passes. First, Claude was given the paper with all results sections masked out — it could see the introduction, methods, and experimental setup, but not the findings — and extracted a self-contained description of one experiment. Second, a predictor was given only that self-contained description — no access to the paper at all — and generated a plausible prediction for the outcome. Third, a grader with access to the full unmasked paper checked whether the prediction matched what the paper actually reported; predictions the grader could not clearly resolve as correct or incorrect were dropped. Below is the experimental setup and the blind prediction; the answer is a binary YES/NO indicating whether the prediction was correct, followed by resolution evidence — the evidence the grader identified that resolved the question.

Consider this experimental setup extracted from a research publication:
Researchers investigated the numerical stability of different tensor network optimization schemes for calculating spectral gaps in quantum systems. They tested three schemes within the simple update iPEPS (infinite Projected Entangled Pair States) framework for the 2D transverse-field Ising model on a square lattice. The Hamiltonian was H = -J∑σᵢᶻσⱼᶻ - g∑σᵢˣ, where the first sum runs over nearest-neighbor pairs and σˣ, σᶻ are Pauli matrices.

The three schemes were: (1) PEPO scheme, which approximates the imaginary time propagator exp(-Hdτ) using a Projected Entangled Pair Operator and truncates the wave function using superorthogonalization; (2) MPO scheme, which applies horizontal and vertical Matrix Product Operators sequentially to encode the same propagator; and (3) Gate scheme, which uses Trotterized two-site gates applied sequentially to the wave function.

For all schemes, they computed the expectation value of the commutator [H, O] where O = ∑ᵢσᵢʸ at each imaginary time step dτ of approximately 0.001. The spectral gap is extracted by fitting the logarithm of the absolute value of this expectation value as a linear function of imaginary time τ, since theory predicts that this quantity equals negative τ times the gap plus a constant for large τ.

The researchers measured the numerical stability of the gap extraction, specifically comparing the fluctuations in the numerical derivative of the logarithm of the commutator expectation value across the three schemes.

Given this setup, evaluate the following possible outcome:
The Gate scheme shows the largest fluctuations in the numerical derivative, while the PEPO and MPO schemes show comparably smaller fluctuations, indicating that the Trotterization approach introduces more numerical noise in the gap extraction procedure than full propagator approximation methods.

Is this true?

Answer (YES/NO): YES